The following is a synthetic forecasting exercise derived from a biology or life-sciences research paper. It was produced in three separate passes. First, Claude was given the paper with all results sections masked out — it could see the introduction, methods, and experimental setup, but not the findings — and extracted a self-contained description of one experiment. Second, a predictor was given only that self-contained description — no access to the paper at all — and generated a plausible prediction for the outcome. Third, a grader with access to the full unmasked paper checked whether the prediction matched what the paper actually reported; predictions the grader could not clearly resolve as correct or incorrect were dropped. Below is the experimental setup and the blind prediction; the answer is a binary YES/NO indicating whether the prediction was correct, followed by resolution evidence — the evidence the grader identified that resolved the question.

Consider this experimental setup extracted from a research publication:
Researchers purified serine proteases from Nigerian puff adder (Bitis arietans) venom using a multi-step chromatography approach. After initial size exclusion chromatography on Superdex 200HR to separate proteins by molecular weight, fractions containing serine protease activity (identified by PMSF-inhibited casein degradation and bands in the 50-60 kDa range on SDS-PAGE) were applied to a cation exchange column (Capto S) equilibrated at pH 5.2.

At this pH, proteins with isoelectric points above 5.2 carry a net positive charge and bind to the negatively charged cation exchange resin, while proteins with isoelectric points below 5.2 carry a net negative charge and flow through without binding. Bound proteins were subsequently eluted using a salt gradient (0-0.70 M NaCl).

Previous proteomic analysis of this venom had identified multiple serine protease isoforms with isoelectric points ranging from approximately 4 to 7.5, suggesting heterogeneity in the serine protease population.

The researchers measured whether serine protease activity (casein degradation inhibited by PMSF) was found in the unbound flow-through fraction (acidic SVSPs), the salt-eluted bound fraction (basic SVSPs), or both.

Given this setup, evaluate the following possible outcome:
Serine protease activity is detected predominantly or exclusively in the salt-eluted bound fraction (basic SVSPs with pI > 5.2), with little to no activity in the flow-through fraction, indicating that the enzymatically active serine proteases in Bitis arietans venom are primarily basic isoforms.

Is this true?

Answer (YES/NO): NO